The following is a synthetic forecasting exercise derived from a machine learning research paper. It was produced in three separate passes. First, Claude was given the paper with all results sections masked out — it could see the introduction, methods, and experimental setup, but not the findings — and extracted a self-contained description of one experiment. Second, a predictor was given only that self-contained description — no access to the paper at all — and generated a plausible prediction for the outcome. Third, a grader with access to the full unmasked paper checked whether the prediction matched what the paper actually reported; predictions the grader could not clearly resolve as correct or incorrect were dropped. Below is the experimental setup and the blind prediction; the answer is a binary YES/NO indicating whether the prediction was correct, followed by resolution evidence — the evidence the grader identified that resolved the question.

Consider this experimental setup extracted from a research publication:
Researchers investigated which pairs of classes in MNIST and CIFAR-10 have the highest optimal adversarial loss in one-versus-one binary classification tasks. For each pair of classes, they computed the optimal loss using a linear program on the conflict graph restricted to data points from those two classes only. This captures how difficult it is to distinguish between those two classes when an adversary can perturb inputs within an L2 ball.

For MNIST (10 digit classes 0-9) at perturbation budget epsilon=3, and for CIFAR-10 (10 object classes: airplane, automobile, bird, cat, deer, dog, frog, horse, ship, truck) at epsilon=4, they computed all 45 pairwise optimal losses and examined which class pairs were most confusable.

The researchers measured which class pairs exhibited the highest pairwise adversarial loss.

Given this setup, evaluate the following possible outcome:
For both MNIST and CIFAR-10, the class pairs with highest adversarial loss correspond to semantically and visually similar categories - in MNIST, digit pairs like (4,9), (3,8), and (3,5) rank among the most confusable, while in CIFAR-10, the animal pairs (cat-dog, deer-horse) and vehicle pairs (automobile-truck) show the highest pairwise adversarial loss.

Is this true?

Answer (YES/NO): NO